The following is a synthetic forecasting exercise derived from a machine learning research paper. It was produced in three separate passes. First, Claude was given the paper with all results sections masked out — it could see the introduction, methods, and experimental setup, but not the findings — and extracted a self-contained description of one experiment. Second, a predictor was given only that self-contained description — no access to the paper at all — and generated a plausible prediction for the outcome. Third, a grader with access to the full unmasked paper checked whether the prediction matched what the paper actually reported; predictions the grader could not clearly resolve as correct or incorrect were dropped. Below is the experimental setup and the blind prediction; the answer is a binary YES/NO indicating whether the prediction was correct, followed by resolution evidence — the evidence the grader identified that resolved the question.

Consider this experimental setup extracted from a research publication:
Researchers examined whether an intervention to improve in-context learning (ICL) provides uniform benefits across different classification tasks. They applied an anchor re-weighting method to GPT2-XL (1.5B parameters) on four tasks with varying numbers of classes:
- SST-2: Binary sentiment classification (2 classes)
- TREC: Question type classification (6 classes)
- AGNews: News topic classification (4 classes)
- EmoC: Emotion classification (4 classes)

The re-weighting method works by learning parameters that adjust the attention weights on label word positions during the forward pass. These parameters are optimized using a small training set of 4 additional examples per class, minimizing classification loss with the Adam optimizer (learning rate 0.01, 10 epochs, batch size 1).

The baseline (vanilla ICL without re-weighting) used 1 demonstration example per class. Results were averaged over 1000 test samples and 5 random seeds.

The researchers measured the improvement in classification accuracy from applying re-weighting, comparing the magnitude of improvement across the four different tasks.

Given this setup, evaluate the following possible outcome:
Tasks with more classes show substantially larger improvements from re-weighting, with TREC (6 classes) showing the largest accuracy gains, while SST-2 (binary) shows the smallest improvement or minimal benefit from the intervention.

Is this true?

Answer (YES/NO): NO